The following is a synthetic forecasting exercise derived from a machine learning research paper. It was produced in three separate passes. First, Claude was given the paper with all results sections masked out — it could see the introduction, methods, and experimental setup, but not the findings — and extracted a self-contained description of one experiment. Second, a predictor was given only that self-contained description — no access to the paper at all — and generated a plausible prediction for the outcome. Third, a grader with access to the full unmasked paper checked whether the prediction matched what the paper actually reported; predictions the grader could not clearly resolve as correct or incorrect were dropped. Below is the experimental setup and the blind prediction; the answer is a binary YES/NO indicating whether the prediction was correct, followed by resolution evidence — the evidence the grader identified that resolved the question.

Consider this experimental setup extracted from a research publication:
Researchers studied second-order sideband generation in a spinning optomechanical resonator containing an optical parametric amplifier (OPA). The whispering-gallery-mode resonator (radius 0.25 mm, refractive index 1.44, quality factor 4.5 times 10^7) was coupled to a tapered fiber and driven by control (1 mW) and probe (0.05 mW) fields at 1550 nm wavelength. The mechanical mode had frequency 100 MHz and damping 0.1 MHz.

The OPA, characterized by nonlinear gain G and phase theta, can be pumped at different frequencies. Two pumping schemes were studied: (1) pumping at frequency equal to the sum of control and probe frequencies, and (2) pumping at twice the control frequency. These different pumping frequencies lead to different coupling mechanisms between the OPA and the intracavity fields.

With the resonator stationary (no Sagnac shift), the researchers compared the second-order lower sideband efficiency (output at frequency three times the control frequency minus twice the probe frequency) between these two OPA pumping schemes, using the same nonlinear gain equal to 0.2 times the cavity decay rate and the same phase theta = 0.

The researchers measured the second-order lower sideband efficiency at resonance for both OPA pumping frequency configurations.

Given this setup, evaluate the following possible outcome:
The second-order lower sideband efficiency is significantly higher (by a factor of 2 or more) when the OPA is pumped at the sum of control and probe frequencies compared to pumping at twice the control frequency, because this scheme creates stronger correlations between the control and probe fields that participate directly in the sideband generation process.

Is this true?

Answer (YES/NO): NO